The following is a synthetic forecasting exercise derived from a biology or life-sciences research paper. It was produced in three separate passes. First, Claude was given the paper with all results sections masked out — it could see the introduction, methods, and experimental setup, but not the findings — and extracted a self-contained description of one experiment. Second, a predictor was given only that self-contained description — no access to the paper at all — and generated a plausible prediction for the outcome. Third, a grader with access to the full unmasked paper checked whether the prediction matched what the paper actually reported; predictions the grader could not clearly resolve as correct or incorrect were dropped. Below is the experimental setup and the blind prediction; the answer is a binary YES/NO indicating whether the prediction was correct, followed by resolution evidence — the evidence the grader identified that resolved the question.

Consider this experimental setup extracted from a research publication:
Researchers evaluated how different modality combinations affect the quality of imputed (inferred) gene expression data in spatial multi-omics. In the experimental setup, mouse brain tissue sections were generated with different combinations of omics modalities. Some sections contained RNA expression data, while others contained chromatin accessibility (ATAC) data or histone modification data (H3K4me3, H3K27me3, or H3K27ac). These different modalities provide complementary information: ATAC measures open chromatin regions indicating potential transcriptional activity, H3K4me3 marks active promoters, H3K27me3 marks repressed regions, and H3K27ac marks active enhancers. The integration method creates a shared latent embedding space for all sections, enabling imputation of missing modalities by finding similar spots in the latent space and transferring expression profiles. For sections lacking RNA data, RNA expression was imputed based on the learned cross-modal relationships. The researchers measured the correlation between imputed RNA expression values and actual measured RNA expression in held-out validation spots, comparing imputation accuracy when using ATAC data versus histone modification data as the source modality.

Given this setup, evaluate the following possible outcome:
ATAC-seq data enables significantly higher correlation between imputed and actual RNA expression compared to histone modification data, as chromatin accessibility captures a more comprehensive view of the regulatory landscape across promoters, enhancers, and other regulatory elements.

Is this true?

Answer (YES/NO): NO